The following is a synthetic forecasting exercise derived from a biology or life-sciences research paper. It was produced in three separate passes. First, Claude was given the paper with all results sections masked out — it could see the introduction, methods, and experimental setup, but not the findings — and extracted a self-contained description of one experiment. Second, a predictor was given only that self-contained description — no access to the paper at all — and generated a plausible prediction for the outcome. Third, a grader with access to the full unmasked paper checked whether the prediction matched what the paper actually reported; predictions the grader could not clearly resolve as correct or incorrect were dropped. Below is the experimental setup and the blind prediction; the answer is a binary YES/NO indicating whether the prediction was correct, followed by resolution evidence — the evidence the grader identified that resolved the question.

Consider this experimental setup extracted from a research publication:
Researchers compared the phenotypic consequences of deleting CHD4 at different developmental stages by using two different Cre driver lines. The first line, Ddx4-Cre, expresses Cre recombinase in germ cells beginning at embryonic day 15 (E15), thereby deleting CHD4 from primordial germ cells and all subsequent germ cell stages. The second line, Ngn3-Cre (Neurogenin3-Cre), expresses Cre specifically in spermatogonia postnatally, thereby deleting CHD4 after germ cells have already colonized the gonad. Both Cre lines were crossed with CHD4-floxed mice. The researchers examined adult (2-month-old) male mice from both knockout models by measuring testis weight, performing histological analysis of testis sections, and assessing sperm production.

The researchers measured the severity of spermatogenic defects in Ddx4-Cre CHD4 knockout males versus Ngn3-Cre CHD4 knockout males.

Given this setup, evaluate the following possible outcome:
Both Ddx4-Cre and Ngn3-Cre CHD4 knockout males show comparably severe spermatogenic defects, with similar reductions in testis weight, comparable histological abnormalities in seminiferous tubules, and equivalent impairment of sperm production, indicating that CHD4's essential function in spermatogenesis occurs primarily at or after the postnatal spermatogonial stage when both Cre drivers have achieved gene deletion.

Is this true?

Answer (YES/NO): NO